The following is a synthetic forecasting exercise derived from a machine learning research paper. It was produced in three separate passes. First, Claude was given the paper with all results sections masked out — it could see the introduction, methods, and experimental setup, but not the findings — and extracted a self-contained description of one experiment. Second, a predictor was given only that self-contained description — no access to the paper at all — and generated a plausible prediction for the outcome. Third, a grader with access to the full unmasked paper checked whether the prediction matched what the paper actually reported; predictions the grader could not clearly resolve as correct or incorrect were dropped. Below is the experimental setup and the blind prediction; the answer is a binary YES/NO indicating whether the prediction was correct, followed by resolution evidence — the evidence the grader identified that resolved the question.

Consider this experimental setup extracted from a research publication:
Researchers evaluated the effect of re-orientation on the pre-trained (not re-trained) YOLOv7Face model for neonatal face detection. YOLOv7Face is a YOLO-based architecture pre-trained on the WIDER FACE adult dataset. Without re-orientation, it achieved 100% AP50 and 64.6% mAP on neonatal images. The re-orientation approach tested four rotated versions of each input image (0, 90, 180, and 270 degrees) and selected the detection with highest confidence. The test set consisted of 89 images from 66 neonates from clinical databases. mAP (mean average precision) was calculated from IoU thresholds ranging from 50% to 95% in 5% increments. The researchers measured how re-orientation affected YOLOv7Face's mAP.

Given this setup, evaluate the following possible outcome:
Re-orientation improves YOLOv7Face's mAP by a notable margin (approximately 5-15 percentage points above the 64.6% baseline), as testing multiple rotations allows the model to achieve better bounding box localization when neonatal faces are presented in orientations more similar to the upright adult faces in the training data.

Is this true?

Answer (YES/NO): YES